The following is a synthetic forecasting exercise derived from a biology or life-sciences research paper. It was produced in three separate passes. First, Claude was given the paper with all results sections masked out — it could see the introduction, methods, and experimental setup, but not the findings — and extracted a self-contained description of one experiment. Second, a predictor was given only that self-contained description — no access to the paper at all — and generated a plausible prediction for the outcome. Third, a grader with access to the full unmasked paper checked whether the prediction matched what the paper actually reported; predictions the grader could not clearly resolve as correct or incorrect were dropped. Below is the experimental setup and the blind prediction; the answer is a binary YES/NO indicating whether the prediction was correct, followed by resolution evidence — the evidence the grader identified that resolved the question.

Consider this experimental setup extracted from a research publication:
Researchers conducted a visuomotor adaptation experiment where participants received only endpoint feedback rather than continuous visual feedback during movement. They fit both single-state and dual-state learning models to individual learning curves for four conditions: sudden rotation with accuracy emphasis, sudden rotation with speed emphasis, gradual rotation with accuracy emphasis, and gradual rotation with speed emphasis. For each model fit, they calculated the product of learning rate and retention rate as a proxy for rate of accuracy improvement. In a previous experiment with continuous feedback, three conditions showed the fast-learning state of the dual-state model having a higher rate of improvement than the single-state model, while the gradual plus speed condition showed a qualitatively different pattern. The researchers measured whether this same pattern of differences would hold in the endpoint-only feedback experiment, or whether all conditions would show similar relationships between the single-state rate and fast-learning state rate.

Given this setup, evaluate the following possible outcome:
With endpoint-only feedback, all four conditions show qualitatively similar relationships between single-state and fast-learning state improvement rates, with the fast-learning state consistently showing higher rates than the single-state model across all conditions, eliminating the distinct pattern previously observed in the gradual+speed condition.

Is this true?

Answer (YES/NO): NO